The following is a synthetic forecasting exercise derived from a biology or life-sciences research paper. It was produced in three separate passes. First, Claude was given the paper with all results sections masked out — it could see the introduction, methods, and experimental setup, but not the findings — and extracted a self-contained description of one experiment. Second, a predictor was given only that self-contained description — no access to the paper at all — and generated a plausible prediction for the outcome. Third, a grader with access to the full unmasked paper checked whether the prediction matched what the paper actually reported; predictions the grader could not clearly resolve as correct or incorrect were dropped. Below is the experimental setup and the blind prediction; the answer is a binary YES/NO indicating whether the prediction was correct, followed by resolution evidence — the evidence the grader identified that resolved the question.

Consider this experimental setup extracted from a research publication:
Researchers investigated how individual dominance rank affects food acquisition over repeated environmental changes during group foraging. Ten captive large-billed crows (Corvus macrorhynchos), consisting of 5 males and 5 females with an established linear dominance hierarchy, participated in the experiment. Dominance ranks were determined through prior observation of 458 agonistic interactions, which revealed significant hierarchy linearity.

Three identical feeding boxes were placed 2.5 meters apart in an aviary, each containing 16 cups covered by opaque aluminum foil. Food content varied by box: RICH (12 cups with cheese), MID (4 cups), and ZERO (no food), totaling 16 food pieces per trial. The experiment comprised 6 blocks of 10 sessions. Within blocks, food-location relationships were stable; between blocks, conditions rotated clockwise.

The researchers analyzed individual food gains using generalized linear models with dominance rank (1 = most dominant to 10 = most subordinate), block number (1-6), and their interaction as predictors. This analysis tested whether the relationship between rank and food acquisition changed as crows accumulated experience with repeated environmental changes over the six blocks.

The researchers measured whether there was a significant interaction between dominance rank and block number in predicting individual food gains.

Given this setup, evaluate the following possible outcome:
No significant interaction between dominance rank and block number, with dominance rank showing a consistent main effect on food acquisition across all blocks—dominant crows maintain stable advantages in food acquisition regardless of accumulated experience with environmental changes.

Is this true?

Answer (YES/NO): NO